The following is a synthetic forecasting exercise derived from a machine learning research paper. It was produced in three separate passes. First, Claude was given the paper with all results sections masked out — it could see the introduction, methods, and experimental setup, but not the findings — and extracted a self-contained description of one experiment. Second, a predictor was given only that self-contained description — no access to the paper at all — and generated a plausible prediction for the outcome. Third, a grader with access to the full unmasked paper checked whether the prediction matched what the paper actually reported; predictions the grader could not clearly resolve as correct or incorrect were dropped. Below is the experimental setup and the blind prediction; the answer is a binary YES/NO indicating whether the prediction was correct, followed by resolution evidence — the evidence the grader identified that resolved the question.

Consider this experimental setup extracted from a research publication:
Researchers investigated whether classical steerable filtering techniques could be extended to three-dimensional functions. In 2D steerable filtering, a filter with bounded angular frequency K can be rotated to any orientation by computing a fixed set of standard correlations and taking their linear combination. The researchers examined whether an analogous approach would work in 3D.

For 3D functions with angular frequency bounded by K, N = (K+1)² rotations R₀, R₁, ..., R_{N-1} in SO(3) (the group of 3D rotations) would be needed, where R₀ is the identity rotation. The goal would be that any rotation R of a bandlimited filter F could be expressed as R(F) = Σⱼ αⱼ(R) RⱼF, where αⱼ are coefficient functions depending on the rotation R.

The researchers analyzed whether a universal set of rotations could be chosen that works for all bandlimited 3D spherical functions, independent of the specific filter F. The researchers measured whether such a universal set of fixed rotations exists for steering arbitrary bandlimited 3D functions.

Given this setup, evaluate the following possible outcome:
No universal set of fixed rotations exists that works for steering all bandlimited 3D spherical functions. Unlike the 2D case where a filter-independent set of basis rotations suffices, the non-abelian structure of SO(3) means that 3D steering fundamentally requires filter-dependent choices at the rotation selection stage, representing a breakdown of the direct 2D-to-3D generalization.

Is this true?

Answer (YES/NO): YES